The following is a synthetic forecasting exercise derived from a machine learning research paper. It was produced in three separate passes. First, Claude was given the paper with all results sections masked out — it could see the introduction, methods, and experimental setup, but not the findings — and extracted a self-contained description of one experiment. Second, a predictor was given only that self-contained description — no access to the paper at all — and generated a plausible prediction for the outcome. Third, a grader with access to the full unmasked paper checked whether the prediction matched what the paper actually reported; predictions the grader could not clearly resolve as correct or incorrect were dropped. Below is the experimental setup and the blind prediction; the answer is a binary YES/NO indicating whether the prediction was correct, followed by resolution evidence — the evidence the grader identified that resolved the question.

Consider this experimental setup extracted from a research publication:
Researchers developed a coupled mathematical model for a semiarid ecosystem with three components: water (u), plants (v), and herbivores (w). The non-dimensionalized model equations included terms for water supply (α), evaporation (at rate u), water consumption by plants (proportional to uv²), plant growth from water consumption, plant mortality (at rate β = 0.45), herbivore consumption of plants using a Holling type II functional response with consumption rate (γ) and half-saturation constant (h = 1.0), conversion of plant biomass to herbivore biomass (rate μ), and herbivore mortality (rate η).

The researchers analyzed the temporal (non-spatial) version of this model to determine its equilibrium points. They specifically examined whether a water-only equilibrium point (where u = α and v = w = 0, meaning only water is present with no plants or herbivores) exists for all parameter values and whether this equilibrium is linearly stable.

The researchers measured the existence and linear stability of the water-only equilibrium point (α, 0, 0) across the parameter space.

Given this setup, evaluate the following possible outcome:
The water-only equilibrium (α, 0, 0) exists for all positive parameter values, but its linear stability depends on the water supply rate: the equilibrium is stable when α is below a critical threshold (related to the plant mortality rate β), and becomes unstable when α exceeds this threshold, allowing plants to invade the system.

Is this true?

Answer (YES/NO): NO